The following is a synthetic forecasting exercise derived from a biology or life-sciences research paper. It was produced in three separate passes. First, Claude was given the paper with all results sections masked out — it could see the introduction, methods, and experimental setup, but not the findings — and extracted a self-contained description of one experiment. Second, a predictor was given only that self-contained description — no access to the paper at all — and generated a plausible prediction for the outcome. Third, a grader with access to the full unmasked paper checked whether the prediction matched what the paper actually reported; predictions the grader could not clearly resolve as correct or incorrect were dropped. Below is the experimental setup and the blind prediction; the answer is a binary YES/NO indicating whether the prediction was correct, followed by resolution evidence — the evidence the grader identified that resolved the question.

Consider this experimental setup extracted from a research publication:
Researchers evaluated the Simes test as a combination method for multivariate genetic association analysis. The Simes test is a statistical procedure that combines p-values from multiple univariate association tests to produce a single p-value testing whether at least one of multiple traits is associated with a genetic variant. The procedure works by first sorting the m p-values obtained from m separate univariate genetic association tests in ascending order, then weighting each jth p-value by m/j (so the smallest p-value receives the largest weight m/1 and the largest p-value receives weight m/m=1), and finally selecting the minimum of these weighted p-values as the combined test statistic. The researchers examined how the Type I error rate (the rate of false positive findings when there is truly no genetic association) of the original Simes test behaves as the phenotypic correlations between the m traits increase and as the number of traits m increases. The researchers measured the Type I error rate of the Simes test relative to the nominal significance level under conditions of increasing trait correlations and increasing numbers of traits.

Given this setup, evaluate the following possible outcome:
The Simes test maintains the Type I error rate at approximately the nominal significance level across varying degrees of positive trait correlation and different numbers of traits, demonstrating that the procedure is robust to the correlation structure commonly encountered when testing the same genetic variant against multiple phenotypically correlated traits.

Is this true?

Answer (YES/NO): NO